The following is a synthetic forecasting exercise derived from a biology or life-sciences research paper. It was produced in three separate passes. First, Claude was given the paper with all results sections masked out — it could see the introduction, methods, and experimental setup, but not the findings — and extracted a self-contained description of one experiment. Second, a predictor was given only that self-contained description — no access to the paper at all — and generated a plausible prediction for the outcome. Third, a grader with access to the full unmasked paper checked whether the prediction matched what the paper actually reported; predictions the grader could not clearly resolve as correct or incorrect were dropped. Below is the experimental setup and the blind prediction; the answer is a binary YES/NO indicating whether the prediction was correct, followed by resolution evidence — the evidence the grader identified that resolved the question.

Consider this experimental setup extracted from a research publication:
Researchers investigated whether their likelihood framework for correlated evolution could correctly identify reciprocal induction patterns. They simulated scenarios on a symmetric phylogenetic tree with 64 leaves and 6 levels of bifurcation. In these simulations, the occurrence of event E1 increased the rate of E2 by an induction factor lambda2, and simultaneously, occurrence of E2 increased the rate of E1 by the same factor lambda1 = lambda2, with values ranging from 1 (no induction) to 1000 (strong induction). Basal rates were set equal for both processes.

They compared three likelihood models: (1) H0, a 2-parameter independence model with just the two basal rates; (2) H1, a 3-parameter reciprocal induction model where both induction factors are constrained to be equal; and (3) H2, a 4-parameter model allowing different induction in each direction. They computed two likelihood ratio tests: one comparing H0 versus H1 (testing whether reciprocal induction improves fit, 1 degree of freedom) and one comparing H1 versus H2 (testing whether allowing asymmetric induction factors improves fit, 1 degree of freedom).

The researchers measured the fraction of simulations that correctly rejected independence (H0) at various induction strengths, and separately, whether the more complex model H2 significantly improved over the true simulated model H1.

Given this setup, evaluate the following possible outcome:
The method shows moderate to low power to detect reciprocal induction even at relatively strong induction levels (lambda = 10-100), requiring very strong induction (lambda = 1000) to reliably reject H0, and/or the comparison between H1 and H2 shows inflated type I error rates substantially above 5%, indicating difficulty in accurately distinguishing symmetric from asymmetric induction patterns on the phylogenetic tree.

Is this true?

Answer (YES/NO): NO